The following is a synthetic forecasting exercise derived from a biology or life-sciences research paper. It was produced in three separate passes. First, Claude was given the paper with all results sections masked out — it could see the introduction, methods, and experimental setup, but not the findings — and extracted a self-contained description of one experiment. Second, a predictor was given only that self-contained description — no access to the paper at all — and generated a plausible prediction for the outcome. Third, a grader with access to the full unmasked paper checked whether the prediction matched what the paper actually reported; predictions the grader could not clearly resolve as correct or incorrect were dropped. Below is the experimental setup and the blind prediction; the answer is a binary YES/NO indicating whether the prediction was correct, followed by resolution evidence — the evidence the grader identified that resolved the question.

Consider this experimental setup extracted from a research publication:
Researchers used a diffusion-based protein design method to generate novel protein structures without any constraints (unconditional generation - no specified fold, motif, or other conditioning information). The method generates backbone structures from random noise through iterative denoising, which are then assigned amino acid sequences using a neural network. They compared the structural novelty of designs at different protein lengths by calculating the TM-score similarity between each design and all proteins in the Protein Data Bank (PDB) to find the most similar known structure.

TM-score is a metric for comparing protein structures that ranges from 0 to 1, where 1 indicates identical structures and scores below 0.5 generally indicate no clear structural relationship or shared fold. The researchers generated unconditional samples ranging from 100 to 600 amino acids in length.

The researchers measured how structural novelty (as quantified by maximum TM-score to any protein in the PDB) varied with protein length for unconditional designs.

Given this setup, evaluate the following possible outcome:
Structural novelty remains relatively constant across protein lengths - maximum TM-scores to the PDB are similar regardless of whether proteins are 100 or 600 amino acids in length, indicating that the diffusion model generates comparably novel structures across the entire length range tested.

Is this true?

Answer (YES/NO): NO